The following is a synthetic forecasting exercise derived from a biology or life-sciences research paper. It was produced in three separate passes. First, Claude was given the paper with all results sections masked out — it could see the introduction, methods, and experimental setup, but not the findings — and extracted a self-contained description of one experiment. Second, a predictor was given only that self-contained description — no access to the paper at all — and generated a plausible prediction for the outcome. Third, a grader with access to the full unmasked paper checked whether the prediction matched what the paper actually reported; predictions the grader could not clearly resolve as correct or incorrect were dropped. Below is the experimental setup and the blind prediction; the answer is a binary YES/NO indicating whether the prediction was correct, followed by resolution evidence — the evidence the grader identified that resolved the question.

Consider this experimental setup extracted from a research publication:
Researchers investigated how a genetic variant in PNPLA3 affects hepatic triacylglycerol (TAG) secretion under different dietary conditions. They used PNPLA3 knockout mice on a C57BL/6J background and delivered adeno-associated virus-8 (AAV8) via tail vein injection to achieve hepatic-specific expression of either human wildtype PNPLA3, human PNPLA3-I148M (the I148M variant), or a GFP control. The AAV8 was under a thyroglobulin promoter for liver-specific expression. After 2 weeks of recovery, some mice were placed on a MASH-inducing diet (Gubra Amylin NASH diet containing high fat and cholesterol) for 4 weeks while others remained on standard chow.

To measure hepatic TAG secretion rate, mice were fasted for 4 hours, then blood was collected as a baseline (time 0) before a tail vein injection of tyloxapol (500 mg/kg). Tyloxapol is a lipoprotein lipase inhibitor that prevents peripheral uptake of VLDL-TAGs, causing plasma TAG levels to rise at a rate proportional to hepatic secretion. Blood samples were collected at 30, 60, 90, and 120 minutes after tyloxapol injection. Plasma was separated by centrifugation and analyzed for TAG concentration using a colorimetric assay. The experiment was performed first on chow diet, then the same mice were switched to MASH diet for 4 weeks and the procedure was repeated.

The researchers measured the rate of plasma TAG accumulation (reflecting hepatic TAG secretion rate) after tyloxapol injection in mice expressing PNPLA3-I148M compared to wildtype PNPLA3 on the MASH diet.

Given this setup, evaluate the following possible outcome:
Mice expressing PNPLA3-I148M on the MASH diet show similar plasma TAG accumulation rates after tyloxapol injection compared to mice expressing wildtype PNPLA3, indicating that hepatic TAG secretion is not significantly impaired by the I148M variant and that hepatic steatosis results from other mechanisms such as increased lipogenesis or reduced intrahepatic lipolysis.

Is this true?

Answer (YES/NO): NO